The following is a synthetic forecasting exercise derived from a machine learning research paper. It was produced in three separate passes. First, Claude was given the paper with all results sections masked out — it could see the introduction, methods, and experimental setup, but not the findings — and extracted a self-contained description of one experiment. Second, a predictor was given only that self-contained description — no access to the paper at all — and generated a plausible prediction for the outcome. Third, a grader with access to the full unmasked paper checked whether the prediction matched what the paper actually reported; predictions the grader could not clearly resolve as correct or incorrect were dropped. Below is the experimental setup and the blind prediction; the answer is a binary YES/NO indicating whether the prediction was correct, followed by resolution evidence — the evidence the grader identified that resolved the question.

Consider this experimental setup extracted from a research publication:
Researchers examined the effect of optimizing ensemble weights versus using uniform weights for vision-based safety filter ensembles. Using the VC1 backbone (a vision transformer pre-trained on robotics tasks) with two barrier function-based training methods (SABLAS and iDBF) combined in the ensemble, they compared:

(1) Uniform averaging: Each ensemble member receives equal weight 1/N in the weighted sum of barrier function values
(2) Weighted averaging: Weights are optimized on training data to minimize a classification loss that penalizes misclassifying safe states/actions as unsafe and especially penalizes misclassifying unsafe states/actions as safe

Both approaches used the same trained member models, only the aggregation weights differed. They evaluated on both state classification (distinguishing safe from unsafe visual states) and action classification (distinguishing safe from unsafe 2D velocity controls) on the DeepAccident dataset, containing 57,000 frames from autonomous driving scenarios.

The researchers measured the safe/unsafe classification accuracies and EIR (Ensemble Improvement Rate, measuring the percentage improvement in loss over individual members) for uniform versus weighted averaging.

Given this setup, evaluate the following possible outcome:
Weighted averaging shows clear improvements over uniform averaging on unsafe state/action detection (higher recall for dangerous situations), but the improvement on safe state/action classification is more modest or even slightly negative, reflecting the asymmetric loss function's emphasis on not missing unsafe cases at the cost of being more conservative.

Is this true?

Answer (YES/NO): NO